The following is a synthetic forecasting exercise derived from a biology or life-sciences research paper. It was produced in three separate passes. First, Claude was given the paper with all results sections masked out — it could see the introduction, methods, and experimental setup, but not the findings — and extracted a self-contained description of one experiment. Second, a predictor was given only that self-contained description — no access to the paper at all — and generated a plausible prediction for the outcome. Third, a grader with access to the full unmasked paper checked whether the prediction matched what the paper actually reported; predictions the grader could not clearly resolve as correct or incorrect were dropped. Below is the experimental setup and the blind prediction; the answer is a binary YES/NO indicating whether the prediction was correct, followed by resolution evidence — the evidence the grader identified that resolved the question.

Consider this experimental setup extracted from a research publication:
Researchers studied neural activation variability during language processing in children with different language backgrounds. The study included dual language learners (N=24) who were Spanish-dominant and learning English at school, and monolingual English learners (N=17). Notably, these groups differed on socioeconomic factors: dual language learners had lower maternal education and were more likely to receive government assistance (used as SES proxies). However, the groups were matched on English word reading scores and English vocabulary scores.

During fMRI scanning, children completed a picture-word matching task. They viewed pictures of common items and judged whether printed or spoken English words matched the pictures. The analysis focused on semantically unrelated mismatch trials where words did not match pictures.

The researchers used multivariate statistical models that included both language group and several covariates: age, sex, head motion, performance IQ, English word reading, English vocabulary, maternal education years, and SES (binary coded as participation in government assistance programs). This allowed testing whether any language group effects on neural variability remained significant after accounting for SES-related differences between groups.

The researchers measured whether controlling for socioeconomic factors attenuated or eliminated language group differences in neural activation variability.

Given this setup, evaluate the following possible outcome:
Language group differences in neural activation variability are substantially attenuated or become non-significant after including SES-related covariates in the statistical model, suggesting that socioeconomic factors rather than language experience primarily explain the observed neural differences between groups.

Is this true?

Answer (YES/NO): NO